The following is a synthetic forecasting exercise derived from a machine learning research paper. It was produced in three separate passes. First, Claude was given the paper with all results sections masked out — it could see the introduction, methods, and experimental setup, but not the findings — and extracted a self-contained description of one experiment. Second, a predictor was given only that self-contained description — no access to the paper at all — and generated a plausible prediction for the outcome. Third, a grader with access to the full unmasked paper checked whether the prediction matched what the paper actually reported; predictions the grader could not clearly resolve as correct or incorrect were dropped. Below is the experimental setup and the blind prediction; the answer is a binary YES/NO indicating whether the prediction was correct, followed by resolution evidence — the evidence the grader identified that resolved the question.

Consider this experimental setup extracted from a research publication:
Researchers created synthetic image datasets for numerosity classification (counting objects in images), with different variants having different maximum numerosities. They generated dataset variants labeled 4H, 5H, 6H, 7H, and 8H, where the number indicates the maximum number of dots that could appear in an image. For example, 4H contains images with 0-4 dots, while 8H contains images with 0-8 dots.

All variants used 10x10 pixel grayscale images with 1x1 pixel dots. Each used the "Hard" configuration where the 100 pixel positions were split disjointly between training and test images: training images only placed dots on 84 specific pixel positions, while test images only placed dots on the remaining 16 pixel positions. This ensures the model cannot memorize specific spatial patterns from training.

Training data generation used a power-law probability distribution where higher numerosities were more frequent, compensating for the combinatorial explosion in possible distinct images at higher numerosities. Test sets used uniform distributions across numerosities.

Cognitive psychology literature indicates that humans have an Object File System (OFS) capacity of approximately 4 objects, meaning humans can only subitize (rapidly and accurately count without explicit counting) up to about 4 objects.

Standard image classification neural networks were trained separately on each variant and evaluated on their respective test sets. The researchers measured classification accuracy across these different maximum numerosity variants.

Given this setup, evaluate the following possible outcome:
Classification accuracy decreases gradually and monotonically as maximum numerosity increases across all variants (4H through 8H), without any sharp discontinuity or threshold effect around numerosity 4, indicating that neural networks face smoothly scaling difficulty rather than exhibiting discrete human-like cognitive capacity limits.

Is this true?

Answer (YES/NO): NO